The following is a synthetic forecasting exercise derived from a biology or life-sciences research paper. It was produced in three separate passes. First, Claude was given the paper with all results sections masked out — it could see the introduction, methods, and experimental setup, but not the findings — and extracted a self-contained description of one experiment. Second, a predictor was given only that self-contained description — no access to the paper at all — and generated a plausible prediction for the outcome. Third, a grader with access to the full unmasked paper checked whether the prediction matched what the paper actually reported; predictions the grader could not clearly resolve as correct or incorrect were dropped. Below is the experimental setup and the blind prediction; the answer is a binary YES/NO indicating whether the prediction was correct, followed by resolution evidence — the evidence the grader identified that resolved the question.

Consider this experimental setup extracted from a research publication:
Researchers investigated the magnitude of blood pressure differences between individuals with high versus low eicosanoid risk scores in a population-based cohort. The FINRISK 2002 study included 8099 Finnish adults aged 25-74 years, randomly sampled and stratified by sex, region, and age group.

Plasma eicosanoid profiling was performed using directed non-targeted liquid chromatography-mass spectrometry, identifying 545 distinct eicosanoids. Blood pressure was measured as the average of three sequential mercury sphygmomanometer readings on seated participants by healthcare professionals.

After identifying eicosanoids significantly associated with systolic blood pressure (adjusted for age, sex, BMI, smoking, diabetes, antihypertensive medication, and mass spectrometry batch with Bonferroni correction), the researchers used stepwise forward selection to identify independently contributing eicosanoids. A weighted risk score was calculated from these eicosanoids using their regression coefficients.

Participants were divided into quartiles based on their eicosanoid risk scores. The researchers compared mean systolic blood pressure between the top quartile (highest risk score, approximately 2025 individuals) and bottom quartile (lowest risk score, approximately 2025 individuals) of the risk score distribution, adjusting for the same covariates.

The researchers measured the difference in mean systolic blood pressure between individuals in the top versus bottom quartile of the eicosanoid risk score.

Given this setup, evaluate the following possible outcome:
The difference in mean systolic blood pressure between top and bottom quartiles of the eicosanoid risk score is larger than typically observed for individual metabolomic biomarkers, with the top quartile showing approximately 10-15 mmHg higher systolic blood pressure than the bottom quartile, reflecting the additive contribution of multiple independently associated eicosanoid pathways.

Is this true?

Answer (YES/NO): NO